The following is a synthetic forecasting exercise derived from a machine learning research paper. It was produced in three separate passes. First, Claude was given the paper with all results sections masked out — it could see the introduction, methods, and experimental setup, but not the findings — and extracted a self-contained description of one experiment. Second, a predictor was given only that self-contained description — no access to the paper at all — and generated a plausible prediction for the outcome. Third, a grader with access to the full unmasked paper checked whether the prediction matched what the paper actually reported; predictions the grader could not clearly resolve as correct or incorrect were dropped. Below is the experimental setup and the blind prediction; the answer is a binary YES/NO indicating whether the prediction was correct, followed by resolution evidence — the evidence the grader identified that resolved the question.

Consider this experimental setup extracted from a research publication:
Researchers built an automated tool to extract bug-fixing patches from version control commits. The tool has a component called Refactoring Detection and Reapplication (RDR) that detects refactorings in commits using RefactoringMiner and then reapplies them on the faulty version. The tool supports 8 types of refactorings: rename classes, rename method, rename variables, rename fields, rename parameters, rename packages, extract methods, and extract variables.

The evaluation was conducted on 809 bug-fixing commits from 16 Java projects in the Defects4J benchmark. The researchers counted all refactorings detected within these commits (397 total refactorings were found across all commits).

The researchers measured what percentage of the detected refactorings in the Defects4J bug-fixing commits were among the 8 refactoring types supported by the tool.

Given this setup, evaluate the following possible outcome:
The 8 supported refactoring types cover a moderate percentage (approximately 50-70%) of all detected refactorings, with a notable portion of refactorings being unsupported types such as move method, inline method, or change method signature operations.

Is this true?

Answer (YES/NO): NO